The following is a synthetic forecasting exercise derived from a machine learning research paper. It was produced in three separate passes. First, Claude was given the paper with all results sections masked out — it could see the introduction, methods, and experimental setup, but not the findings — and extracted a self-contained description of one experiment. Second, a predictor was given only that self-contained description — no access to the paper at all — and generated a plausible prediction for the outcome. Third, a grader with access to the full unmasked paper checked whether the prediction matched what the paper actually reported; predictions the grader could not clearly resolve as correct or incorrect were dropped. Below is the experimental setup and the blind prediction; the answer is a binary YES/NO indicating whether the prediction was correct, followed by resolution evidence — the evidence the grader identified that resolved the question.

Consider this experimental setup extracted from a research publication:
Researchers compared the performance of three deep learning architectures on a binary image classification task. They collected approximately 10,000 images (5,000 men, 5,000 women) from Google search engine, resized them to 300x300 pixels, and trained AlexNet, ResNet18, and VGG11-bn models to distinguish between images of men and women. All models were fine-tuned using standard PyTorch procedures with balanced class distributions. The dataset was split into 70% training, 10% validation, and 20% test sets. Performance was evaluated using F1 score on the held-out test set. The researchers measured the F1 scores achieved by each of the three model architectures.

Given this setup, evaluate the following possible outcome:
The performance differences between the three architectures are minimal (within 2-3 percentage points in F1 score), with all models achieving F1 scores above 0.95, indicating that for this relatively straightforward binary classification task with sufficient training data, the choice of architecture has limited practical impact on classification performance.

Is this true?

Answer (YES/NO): NO